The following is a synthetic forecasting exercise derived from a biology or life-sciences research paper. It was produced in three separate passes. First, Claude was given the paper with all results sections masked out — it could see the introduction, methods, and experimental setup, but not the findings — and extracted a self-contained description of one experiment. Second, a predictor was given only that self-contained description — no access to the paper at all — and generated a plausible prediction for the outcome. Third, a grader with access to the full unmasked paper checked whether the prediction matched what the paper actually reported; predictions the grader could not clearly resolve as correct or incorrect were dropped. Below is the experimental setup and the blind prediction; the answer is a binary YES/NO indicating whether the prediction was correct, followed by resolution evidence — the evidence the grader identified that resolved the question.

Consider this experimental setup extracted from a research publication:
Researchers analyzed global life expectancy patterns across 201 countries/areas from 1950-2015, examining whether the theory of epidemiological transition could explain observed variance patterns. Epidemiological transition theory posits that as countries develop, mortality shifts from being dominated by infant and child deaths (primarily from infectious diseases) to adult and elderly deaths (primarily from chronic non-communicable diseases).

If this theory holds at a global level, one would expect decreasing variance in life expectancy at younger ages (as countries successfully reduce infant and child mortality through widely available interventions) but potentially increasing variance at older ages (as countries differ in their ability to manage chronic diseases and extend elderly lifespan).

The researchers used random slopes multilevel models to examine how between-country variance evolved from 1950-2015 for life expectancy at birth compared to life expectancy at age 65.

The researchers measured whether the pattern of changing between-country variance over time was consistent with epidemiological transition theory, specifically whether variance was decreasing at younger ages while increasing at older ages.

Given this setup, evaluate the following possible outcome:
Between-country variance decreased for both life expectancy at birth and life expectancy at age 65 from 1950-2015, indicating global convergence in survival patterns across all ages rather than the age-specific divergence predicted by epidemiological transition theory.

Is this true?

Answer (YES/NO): NO